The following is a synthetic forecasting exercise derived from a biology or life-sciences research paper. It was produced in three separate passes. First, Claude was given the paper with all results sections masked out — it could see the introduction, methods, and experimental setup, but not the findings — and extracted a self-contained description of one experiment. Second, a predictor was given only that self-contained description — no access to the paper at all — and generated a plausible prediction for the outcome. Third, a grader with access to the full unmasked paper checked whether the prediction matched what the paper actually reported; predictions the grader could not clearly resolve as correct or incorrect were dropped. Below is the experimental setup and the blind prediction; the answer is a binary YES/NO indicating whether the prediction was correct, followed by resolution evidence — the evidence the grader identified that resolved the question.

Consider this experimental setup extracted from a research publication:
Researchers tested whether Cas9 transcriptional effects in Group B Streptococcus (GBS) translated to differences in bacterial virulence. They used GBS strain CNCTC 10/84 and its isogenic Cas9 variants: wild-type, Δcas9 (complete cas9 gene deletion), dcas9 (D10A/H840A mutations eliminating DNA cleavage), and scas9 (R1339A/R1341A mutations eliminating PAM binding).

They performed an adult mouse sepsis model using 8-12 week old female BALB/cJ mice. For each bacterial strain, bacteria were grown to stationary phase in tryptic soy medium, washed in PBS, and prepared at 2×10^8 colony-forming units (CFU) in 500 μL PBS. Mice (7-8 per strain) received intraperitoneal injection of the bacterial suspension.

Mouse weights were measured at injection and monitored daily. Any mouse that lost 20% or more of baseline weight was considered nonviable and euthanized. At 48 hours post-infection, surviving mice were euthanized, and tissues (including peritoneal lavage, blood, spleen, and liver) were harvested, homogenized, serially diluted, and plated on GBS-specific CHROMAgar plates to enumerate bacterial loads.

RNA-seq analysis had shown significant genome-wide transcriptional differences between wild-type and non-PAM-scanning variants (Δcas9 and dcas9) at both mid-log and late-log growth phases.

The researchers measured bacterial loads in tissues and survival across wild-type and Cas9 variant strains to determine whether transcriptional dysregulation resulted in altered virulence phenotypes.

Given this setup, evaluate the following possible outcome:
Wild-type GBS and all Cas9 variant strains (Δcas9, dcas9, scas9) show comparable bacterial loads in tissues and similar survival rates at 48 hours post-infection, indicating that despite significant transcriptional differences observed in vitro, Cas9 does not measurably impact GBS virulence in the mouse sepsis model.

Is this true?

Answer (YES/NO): YES